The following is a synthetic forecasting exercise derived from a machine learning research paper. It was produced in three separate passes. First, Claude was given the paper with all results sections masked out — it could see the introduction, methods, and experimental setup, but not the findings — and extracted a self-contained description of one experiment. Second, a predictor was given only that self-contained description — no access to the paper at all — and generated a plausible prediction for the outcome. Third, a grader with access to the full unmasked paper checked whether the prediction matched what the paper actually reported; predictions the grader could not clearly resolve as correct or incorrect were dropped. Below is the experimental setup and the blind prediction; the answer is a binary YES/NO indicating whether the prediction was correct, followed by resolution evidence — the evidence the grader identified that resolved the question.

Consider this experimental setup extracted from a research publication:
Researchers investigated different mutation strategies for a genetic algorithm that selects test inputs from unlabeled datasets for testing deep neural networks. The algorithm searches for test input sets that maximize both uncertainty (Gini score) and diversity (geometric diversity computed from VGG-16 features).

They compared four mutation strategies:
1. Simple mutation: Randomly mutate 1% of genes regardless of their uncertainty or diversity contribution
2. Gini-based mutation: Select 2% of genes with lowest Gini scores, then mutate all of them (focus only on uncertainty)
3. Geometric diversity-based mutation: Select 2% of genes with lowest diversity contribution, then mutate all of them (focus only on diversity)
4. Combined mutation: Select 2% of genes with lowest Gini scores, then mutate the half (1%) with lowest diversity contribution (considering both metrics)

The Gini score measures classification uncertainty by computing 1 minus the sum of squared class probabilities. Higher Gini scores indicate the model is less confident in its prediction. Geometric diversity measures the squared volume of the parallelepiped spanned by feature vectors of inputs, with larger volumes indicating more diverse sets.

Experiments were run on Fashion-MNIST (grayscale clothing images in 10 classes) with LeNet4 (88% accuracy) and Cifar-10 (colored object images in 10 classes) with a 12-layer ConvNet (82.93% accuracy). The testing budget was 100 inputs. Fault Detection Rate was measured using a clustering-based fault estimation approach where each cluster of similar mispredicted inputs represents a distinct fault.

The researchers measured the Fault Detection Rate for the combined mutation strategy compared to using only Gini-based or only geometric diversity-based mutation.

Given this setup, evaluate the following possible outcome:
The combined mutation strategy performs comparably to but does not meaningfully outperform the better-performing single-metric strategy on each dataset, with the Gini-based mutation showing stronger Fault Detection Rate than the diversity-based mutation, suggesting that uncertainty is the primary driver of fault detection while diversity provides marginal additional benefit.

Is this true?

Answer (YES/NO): NO